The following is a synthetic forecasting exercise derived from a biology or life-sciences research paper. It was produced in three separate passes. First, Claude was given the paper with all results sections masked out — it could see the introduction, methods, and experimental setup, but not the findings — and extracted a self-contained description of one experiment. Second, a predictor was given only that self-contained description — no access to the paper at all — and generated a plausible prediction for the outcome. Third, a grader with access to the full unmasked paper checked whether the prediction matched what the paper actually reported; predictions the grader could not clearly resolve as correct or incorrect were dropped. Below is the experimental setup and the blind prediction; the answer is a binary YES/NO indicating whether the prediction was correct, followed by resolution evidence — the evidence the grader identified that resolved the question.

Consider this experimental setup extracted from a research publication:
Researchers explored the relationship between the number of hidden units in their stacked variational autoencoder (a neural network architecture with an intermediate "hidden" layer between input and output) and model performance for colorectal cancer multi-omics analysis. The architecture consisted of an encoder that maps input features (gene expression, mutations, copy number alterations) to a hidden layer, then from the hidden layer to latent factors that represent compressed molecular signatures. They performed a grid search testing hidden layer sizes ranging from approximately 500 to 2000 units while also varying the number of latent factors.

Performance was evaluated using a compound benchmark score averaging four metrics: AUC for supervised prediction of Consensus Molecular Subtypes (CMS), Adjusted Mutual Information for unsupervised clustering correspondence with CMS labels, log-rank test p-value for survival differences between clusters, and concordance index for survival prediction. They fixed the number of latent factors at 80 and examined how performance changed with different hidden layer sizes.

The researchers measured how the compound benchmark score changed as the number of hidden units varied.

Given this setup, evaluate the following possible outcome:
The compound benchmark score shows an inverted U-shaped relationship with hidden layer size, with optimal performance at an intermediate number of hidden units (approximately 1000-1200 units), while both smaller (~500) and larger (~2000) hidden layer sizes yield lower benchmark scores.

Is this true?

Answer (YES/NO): NO